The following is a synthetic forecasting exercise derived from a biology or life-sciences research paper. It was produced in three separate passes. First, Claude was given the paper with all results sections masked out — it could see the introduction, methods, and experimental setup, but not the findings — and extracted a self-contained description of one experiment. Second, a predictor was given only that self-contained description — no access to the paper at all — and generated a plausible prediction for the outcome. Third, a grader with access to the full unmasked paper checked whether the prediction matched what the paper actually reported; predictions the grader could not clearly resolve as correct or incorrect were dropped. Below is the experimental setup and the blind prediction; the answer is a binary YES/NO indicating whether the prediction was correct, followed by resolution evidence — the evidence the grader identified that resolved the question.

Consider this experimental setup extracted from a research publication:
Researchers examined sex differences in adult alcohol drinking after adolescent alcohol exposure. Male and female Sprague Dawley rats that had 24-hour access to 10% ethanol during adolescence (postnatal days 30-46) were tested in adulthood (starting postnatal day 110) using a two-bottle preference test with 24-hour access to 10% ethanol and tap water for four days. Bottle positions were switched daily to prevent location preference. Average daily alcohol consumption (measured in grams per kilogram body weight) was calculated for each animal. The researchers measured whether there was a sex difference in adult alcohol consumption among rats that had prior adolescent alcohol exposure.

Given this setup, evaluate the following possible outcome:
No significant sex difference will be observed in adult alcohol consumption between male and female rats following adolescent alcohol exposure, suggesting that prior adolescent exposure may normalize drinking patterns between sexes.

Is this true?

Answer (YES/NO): NO